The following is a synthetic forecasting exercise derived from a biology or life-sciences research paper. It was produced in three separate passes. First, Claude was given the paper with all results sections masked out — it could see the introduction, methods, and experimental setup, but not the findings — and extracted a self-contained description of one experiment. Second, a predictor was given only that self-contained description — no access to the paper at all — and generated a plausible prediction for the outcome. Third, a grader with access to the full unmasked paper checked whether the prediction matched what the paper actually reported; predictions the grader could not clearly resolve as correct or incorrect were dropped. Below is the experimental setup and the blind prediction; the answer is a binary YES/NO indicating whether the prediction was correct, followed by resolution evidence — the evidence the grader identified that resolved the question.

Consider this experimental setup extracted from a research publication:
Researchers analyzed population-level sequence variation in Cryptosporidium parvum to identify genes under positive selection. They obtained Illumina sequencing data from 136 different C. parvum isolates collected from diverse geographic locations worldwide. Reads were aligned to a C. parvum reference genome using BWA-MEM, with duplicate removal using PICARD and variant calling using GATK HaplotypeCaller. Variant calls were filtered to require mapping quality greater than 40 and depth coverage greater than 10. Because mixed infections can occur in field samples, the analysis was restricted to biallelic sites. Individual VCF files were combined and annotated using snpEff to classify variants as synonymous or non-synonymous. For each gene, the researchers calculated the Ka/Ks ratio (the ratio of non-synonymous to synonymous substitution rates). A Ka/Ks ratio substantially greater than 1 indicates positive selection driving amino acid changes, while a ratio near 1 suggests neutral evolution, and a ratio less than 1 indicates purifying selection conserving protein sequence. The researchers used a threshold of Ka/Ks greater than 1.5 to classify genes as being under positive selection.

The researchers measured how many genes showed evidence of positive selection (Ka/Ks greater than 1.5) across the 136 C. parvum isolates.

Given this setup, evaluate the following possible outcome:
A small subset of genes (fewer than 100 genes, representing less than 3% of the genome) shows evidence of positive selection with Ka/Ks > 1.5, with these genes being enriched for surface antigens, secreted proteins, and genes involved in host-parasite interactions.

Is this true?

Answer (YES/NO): NO